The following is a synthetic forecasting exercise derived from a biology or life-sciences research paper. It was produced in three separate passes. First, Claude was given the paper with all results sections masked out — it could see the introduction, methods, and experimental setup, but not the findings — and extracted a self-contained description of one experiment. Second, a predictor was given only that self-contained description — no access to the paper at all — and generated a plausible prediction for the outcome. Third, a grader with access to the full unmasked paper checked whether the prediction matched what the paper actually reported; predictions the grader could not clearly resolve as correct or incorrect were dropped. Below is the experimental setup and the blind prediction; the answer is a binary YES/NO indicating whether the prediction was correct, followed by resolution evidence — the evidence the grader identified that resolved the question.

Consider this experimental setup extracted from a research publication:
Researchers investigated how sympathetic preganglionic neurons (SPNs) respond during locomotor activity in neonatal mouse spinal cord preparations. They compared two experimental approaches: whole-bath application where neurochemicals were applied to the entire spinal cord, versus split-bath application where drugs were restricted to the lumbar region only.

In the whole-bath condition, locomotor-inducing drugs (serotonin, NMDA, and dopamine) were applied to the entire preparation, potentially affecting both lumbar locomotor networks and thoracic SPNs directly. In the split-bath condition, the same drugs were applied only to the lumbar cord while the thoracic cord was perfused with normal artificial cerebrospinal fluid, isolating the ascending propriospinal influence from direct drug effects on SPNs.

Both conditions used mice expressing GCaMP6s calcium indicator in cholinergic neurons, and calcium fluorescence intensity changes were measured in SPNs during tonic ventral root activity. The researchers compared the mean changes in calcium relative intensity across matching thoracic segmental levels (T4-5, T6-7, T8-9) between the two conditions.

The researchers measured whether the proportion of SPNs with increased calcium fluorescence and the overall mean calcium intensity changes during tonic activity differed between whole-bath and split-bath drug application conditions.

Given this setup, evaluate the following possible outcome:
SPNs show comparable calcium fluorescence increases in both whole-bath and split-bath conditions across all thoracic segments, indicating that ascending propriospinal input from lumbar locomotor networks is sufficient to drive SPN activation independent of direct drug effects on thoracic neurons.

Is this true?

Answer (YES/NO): NO